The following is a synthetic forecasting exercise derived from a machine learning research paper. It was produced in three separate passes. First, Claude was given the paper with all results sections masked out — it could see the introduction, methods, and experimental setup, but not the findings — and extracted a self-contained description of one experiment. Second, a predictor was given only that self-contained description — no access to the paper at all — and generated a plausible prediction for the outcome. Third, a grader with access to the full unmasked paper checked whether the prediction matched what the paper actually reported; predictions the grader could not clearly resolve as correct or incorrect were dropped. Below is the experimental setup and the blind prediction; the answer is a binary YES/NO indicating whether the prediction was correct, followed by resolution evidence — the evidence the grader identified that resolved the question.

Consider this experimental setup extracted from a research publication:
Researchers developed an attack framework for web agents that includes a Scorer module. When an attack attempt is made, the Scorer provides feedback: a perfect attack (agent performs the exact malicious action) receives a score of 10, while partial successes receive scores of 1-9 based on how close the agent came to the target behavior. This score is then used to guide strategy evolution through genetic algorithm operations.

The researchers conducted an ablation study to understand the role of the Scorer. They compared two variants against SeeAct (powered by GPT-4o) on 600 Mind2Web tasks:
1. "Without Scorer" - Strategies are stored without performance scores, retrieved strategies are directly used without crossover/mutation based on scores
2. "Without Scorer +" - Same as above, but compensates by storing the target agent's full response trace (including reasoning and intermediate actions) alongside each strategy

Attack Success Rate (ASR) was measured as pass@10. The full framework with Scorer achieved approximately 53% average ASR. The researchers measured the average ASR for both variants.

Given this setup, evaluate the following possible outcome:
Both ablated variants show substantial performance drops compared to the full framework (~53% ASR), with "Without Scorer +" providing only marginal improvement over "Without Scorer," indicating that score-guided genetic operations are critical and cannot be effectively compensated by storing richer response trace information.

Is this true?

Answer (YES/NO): NO